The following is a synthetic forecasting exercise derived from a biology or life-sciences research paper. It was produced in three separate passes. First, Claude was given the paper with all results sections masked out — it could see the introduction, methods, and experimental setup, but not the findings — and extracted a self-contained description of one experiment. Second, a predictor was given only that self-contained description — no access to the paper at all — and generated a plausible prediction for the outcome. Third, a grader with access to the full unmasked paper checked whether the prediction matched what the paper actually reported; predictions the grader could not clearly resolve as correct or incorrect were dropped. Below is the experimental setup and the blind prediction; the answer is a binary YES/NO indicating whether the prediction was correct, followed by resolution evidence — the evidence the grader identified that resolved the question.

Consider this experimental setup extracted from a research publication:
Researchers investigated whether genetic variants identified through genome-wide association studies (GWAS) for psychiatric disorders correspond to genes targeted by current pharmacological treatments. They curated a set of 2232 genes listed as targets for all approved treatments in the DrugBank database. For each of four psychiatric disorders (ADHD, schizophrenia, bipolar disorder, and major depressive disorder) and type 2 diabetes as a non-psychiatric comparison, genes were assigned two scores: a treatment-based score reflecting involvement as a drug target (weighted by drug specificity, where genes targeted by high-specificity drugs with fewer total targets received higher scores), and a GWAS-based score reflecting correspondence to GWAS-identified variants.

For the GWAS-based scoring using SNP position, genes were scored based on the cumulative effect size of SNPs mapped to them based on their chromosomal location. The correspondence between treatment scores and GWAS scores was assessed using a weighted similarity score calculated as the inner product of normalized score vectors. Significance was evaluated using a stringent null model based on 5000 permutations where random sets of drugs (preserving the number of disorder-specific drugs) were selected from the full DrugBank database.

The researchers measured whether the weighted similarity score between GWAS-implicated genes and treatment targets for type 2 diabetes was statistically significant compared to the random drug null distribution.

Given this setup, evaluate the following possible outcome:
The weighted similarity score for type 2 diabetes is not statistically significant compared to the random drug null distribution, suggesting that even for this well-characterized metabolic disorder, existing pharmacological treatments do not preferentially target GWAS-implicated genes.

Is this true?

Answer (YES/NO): NO